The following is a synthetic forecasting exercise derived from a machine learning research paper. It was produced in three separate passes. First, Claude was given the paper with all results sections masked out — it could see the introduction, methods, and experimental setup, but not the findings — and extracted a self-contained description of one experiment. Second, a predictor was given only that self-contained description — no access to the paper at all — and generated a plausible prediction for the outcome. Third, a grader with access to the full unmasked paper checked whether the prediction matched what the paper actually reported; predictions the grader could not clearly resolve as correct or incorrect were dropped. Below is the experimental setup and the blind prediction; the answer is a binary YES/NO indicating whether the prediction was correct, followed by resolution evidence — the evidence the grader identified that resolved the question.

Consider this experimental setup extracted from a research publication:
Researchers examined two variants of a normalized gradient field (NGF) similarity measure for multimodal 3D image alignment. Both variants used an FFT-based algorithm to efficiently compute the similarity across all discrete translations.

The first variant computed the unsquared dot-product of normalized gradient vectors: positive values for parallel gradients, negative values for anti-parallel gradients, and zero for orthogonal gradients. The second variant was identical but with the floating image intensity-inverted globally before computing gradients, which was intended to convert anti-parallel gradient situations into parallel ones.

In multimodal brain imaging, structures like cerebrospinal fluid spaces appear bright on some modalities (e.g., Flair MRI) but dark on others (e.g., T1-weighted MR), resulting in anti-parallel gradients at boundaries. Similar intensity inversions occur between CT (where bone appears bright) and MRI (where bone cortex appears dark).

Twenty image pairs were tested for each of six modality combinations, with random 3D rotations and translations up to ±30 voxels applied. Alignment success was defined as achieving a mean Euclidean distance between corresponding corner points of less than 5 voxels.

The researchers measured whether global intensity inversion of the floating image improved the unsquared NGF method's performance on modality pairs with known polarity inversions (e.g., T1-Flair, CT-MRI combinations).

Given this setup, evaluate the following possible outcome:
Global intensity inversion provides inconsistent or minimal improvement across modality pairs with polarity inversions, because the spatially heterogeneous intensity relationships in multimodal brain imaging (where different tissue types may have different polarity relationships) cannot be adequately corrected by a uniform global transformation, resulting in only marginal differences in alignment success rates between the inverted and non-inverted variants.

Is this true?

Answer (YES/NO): NO